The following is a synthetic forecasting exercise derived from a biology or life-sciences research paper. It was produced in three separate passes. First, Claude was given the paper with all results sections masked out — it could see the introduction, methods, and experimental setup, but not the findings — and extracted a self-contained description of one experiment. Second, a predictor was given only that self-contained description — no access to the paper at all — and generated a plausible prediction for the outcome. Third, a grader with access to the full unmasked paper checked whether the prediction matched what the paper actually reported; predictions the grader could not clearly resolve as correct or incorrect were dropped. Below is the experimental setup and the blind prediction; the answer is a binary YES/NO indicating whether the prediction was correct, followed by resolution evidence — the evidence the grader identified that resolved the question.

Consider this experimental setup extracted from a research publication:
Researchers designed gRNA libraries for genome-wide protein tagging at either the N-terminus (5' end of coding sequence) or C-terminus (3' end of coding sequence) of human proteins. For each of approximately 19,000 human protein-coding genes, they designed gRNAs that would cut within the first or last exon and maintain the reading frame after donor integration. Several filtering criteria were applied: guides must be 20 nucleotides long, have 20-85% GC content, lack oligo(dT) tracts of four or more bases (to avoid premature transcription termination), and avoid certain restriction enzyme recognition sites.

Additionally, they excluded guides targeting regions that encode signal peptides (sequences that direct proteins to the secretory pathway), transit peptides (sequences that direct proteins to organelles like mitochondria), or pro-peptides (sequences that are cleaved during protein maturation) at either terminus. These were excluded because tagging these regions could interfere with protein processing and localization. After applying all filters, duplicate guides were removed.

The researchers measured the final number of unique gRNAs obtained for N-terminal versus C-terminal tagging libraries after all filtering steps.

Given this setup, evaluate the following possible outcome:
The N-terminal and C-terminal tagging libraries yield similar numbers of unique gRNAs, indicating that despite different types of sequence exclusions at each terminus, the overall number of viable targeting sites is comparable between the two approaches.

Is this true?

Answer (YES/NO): NO